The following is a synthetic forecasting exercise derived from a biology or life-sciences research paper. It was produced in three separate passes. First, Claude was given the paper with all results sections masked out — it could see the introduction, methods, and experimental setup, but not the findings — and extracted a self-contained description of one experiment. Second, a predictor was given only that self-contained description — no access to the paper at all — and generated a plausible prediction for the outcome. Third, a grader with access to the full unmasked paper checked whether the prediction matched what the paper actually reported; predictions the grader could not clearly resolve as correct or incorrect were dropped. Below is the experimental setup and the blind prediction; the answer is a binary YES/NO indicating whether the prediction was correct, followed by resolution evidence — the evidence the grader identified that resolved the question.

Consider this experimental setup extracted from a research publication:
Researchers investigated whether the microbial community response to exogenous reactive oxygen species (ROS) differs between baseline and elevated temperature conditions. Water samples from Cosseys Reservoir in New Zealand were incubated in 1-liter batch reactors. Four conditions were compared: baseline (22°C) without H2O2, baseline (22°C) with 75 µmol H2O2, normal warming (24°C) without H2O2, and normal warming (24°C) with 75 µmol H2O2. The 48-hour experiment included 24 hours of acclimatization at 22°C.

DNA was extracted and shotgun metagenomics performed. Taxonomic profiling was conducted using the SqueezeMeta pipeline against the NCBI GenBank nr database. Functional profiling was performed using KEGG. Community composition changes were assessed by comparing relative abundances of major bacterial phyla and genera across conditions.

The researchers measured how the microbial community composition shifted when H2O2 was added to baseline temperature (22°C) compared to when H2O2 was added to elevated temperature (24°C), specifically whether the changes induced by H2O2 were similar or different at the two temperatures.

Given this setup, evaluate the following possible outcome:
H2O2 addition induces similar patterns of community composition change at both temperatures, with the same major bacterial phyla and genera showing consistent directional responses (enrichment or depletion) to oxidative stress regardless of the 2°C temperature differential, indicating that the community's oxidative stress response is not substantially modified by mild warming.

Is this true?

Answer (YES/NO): NO